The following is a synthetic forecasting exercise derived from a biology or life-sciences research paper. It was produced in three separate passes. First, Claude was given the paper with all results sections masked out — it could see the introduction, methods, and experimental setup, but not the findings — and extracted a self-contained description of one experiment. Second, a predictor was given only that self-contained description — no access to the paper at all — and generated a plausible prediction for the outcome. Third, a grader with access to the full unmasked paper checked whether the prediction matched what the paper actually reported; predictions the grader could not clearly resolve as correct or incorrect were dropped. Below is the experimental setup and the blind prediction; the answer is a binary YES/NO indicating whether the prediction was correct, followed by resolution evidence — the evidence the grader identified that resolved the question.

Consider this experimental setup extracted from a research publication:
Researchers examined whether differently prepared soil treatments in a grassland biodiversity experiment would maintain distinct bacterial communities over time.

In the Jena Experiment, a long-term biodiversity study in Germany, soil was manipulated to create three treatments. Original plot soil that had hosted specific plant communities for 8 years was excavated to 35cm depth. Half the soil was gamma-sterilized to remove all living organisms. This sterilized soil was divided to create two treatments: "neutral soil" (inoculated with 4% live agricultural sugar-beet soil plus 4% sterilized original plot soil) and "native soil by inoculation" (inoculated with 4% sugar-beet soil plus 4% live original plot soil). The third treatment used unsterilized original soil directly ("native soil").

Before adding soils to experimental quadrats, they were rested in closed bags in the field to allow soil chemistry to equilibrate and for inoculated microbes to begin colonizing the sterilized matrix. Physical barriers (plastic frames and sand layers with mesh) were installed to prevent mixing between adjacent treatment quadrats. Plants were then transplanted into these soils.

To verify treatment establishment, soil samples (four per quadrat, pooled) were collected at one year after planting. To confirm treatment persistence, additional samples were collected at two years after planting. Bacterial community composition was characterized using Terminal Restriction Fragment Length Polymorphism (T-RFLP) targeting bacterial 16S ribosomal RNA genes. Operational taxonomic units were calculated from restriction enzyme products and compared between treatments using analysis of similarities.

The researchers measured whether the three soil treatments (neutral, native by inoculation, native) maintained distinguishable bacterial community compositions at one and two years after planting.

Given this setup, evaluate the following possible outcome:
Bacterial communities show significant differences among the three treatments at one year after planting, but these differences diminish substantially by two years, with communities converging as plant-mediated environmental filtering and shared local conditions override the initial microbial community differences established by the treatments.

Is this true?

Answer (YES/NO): NO